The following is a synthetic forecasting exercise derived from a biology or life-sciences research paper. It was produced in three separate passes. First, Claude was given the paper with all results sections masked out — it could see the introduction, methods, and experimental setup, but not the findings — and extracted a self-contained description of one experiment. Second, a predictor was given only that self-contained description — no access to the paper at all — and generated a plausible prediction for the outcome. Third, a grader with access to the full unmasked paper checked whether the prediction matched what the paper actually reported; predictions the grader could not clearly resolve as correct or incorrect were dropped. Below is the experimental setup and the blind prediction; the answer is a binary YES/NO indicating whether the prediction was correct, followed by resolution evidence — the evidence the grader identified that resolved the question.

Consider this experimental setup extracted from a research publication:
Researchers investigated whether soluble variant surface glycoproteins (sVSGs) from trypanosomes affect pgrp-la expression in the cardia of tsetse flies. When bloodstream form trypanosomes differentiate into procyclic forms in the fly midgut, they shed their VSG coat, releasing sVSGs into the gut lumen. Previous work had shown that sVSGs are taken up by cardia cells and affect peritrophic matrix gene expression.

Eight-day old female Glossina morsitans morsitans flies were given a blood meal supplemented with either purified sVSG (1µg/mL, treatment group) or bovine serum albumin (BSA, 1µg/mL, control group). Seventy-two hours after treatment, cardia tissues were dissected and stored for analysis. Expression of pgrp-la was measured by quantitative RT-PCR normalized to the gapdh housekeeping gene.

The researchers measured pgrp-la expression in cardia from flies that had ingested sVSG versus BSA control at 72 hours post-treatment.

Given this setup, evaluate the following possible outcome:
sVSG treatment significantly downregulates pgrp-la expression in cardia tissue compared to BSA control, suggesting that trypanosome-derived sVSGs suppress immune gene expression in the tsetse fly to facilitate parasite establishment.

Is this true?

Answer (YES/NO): YES